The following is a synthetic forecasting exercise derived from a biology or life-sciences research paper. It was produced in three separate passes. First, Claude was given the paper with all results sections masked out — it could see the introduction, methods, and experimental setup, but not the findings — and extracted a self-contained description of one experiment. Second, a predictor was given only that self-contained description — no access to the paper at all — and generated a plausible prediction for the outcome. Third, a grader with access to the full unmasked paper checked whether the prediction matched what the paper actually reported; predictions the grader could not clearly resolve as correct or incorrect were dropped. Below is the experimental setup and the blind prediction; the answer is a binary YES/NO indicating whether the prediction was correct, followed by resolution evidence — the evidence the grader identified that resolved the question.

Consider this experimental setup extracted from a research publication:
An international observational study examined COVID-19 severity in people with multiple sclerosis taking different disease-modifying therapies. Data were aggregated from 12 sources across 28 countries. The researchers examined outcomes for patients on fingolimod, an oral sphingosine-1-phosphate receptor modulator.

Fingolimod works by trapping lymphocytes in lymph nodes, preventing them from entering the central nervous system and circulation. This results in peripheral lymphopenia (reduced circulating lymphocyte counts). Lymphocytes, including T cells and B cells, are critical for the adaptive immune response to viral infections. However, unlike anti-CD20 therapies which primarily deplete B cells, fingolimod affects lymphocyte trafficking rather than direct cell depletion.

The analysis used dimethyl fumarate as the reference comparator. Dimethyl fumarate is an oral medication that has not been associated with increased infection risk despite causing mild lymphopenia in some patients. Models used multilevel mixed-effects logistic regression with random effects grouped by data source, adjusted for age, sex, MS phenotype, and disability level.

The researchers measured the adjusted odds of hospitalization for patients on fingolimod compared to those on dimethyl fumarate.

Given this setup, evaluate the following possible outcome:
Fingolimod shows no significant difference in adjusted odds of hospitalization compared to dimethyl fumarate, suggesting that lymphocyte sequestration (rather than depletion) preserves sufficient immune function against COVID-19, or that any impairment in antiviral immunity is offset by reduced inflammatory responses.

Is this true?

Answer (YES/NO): YES